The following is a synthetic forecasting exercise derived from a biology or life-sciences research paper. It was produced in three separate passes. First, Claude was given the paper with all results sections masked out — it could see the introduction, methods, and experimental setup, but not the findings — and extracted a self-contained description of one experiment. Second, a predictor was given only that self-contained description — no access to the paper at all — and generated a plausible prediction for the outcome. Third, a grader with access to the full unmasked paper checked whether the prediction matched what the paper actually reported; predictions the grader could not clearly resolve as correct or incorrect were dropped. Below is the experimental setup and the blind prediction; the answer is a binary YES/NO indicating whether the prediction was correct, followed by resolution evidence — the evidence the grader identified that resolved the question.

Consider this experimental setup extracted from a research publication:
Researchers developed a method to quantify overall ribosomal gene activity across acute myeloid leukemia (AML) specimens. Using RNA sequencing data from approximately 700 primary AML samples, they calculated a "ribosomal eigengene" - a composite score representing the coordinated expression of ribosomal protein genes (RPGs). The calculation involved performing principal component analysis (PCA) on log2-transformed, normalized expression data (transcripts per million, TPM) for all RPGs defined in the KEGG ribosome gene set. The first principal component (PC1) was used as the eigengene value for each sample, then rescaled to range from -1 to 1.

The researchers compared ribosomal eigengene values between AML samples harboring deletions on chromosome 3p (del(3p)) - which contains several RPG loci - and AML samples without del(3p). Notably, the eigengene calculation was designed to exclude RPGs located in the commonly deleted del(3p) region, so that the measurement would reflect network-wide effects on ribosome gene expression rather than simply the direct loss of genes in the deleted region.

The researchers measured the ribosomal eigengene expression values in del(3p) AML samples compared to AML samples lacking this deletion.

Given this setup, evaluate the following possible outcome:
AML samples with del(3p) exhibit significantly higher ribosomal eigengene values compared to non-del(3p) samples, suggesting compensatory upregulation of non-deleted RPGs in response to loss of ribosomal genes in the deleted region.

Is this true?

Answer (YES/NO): NO